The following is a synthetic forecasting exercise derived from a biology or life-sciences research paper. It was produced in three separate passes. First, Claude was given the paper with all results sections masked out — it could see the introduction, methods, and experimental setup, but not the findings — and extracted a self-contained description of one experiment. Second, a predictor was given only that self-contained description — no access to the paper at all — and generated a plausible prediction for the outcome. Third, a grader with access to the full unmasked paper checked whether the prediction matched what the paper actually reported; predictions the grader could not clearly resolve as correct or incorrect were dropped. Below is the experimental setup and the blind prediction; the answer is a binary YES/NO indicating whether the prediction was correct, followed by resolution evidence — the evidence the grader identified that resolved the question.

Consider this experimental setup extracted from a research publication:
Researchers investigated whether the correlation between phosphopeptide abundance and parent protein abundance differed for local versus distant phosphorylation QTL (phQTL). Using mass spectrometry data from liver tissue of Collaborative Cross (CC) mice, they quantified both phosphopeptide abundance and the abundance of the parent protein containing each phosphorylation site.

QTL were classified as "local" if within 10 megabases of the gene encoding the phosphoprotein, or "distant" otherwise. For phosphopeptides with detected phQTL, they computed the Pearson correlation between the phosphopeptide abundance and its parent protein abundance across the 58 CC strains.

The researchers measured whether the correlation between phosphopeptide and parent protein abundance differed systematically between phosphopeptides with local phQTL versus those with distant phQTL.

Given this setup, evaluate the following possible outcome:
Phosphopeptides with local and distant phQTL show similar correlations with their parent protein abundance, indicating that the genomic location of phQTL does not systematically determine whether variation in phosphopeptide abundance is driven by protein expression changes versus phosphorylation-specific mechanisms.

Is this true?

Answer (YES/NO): NO